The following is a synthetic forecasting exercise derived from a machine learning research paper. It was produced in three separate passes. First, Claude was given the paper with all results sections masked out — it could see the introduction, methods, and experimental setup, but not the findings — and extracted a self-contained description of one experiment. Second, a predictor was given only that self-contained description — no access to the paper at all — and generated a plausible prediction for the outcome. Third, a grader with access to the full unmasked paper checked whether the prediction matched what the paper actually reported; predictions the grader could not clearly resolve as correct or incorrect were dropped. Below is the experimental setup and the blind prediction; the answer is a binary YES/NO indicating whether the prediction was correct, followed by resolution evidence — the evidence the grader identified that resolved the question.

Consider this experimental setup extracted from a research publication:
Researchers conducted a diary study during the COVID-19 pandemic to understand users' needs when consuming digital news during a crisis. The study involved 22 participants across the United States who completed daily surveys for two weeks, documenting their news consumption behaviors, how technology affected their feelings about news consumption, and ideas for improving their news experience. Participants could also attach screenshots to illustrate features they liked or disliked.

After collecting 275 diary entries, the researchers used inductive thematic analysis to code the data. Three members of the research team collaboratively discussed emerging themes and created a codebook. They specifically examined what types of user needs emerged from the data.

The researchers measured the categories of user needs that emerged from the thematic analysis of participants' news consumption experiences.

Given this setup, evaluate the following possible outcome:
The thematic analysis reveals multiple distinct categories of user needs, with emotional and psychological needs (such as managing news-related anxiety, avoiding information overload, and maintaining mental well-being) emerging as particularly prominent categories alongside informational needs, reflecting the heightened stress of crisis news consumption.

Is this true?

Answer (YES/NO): YES